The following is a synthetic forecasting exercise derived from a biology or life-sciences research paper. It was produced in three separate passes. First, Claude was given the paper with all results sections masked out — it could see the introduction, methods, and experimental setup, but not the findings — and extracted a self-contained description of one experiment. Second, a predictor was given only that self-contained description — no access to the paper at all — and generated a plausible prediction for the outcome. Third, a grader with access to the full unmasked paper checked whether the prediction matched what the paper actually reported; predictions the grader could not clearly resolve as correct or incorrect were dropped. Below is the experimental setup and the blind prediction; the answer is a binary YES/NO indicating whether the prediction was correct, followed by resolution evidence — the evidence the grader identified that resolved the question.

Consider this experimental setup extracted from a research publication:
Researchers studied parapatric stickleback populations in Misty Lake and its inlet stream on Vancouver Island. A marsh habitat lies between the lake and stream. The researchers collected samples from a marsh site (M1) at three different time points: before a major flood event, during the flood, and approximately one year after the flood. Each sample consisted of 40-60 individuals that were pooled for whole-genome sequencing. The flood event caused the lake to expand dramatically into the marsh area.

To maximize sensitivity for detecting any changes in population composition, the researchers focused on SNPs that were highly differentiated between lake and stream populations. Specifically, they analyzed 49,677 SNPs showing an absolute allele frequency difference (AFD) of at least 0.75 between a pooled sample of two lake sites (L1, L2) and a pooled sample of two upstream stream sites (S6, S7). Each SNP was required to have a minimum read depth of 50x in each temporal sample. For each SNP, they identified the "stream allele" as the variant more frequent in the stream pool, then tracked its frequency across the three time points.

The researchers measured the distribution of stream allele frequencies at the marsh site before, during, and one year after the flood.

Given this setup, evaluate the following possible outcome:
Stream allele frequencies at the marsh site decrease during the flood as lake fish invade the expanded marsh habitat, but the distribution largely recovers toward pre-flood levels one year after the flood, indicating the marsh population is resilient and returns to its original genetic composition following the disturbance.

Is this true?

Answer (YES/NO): NO